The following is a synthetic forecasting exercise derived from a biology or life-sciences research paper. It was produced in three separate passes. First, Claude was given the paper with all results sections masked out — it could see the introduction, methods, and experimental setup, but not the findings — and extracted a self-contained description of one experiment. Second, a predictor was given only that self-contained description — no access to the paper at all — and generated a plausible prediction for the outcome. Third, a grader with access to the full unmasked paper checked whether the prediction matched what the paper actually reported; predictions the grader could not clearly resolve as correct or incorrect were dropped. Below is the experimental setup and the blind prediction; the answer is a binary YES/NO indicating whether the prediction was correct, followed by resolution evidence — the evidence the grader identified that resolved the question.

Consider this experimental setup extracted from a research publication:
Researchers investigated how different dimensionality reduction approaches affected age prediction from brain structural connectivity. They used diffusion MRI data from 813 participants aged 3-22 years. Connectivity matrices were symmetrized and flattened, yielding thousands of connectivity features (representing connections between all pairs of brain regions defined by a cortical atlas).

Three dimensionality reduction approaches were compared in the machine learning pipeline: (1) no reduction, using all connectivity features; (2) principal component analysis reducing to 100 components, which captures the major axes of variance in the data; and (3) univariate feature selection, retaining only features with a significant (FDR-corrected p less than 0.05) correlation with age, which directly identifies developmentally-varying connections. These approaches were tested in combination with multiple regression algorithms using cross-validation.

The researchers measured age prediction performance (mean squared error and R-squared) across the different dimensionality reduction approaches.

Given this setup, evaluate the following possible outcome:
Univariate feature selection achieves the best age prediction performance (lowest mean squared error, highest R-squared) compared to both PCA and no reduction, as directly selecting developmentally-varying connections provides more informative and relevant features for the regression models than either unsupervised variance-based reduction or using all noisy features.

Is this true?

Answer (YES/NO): YES